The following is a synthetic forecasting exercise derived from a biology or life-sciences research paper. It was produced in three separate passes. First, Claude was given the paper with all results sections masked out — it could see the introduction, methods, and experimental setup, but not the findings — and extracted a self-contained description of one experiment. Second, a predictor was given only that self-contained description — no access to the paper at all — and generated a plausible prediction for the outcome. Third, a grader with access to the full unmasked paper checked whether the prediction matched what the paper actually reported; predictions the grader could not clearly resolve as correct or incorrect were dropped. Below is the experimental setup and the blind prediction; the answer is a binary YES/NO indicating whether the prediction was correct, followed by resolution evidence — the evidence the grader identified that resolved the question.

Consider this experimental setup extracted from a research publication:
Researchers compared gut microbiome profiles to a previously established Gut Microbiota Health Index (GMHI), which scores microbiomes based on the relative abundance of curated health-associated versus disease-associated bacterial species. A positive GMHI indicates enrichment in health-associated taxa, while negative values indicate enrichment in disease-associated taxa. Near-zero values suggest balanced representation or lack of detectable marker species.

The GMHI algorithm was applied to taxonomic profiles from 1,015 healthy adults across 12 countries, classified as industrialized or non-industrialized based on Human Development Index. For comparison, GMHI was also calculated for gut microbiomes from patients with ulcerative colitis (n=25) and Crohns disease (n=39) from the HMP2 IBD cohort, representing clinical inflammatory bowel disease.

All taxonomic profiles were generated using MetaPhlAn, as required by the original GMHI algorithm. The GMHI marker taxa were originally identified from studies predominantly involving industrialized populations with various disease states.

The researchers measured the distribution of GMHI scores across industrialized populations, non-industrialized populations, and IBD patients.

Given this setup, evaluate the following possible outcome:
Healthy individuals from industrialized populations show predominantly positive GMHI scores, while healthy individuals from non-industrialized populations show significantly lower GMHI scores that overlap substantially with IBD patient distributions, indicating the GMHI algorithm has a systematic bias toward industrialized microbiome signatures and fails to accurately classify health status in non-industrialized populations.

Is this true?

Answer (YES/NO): NO